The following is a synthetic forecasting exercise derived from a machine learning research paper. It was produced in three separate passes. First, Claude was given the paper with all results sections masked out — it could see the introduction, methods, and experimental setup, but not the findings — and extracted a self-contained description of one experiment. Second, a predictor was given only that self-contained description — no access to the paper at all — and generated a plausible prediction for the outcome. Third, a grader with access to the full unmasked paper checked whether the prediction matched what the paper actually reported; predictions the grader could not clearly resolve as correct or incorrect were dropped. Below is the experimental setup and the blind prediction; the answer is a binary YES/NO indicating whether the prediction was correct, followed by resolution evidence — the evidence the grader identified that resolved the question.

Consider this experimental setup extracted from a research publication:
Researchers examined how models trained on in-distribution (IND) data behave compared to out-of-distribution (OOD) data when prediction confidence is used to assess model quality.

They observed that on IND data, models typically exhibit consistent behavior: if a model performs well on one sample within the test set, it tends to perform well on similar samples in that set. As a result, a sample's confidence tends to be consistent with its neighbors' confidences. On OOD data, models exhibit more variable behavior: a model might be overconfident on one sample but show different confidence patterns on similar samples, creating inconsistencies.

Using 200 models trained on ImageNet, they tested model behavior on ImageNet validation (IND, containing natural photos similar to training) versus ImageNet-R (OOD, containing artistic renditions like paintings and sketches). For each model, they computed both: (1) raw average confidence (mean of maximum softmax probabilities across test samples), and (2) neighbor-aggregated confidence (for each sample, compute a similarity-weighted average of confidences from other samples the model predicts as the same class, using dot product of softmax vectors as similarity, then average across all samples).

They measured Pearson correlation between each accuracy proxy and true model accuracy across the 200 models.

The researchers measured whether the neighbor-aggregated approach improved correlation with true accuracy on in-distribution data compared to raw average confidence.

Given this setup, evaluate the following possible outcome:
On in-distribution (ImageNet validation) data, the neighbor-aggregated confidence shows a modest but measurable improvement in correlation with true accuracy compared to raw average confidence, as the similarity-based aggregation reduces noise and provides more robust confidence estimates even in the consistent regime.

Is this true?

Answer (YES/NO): NO